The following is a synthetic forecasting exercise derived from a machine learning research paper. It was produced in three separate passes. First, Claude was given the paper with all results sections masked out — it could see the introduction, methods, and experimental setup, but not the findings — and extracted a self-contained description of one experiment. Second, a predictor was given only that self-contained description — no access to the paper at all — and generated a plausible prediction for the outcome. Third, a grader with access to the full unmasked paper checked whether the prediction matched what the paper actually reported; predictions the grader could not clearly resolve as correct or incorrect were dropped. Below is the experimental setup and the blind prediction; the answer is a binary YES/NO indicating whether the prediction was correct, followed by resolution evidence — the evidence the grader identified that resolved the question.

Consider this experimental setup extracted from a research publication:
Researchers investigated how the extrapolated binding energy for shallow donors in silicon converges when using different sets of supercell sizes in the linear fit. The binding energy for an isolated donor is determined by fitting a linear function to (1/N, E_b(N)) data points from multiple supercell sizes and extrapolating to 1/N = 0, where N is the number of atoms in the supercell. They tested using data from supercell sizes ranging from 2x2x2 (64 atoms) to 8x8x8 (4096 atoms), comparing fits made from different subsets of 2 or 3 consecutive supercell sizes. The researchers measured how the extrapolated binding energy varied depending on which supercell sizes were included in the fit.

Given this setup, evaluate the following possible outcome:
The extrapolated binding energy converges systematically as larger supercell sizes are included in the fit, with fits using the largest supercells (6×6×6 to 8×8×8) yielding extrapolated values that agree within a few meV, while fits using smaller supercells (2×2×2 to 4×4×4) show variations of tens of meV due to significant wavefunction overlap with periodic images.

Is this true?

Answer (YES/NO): NO